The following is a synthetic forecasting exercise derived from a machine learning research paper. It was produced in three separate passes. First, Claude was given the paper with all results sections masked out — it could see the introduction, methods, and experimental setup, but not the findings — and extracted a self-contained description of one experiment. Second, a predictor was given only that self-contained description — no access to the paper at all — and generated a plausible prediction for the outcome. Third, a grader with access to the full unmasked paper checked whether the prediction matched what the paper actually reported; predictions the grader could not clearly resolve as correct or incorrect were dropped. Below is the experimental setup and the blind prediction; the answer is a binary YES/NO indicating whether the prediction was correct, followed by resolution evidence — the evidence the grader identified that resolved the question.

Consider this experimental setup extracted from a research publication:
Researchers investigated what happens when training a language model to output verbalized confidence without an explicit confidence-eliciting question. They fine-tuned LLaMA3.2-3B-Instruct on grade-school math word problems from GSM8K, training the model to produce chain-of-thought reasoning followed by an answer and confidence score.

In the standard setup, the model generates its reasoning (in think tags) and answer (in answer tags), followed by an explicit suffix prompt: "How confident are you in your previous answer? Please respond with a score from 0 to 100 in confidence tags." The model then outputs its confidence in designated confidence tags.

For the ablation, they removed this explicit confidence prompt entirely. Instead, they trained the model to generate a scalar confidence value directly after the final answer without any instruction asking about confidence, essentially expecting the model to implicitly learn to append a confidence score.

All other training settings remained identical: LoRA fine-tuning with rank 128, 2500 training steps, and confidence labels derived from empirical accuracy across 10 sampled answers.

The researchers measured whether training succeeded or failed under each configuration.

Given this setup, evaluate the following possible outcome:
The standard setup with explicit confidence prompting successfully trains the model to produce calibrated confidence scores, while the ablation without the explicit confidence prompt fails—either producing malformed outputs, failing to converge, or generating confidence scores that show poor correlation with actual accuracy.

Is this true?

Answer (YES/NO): YES